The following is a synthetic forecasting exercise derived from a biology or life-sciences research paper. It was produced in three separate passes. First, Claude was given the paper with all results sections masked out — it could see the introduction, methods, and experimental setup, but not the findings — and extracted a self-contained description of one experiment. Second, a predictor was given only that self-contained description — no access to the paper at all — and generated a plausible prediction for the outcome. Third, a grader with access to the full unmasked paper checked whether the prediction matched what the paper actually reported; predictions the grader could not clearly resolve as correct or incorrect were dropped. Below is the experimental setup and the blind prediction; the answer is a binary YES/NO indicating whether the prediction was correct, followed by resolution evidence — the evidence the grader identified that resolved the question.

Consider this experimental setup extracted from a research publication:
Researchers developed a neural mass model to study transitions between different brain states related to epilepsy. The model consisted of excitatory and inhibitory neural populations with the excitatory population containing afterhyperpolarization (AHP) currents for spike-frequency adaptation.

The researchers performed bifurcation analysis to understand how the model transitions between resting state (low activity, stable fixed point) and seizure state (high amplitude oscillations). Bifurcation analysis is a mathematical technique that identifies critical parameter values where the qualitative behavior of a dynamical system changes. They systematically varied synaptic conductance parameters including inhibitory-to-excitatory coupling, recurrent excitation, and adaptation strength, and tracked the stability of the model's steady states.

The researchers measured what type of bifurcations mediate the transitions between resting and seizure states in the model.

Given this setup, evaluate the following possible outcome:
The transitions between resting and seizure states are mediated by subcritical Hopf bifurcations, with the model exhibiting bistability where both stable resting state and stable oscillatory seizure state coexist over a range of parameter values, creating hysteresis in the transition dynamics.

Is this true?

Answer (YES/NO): NO